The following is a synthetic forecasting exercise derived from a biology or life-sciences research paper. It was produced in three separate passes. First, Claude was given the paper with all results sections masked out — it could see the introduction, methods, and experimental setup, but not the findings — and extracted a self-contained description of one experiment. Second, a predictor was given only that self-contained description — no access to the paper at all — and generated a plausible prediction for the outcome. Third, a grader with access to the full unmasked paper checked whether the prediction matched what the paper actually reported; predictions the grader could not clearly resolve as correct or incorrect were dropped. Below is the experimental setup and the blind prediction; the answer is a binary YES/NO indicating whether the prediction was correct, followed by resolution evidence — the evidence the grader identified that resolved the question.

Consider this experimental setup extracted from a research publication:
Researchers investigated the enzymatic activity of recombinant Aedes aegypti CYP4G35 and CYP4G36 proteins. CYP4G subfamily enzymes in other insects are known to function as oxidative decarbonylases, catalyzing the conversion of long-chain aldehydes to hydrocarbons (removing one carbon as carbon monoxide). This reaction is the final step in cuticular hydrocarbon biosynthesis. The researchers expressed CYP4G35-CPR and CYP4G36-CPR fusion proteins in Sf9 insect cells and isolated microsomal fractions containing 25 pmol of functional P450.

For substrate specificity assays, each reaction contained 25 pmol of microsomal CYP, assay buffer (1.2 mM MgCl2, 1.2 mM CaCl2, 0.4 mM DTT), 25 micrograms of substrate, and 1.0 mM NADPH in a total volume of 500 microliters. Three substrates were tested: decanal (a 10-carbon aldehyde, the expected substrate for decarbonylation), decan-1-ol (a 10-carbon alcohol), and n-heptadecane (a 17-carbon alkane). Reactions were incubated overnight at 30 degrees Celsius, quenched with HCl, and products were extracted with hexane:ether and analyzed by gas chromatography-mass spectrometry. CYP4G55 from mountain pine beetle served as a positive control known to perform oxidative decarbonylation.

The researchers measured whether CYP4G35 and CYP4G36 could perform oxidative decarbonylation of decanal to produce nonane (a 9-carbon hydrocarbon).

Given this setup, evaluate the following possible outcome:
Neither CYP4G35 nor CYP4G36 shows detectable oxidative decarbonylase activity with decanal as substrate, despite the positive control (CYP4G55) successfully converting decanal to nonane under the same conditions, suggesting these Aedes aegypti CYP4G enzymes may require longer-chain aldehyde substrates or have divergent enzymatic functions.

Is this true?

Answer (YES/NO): NO